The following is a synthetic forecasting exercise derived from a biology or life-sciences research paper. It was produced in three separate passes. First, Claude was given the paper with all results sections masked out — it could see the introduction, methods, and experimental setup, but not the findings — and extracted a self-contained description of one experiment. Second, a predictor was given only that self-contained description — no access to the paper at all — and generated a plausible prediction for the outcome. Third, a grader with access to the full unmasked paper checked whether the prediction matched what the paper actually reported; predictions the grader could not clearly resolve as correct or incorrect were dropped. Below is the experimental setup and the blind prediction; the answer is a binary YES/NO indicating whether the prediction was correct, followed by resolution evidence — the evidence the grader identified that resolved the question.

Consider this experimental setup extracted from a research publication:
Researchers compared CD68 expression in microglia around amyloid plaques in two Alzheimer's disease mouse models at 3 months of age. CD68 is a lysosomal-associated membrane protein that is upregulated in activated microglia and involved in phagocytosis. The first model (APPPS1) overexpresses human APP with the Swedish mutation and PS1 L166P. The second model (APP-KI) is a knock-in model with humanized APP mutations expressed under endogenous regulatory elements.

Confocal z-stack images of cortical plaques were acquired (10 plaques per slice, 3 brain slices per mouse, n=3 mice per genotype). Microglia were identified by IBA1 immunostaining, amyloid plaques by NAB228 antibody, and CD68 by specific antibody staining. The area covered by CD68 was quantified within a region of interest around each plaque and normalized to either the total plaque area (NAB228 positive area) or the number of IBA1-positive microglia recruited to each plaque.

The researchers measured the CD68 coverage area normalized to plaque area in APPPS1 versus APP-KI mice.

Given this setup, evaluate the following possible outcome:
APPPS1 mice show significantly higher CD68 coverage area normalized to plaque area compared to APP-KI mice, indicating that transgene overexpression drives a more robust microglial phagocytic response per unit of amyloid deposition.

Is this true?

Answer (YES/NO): NO